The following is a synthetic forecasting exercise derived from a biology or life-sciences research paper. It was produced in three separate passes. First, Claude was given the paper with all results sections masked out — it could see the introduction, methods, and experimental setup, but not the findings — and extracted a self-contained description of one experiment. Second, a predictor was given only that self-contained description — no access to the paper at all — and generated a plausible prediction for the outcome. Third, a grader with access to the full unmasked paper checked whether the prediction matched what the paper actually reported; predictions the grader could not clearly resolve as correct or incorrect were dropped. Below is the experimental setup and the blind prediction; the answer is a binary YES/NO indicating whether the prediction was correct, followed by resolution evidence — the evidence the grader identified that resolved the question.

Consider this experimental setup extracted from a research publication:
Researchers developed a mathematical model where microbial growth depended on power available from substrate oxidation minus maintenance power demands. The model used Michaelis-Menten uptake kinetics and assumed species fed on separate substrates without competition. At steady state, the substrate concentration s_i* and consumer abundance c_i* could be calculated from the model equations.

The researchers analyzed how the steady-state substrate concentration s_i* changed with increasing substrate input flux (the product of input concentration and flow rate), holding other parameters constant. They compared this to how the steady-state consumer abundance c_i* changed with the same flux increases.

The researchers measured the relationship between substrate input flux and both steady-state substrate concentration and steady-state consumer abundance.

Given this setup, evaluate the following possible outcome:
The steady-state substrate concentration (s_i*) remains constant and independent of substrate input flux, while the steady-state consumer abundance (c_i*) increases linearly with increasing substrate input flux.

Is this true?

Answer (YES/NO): YES